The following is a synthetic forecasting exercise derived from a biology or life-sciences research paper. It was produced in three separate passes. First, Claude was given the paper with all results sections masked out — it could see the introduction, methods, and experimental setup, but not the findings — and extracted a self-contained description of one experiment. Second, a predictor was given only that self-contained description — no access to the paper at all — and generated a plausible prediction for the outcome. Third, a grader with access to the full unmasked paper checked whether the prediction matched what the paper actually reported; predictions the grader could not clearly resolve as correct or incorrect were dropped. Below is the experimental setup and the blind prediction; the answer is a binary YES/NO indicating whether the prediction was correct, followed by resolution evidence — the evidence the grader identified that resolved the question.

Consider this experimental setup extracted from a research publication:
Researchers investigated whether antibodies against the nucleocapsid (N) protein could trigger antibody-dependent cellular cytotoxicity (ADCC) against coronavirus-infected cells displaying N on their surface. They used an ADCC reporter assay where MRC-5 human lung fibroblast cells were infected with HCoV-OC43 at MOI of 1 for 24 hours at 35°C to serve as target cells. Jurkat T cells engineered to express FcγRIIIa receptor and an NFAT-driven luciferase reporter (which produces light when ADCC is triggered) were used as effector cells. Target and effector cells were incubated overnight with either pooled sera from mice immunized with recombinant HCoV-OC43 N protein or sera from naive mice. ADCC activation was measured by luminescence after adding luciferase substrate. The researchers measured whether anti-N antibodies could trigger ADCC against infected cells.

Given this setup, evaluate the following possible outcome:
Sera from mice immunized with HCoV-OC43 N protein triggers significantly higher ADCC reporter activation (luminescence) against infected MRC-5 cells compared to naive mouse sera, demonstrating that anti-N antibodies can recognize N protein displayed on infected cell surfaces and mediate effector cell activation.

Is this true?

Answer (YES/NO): YES